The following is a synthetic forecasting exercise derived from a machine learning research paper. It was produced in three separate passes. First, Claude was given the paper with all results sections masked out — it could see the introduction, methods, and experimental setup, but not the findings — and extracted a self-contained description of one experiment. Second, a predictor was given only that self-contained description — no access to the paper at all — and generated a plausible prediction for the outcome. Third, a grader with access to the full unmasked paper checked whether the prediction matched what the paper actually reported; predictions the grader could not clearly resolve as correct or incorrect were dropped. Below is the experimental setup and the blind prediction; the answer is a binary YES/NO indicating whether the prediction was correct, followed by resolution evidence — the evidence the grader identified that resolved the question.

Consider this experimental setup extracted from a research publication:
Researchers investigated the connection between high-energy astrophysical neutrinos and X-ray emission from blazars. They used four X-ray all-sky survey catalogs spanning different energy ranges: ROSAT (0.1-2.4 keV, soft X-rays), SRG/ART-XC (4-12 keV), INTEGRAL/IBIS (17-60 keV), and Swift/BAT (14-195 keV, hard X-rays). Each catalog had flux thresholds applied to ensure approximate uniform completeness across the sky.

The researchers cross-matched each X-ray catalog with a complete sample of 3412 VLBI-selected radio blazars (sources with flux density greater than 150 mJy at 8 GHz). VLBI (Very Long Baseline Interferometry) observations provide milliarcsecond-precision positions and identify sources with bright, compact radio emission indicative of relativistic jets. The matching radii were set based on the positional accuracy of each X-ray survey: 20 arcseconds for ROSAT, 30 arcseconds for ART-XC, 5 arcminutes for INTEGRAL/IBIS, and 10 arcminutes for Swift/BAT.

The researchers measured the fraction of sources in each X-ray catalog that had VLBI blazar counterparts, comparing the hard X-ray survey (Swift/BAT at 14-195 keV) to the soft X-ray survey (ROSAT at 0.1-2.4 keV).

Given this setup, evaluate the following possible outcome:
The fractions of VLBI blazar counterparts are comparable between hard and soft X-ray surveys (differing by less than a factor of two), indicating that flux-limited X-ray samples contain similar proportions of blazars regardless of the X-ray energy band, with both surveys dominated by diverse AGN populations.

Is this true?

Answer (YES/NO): NO